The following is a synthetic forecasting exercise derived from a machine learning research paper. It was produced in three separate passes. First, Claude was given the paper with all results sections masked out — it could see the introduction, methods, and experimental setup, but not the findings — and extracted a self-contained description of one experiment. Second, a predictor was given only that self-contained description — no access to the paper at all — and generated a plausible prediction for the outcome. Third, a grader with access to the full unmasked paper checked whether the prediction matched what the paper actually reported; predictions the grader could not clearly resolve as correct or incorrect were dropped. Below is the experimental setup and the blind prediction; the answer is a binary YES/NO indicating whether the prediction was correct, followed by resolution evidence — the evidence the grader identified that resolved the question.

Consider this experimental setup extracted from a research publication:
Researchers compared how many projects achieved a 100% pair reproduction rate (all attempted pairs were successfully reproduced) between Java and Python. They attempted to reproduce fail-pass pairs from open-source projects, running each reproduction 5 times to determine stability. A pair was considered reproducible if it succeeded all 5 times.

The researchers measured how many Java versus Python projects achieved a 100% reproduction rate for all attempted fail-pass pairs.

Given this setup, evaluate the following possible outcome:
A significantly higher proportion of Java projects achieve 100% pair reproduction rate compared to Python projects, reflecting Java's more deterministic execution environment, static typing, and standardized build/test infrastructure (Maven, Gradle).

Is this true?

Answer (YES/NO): YES